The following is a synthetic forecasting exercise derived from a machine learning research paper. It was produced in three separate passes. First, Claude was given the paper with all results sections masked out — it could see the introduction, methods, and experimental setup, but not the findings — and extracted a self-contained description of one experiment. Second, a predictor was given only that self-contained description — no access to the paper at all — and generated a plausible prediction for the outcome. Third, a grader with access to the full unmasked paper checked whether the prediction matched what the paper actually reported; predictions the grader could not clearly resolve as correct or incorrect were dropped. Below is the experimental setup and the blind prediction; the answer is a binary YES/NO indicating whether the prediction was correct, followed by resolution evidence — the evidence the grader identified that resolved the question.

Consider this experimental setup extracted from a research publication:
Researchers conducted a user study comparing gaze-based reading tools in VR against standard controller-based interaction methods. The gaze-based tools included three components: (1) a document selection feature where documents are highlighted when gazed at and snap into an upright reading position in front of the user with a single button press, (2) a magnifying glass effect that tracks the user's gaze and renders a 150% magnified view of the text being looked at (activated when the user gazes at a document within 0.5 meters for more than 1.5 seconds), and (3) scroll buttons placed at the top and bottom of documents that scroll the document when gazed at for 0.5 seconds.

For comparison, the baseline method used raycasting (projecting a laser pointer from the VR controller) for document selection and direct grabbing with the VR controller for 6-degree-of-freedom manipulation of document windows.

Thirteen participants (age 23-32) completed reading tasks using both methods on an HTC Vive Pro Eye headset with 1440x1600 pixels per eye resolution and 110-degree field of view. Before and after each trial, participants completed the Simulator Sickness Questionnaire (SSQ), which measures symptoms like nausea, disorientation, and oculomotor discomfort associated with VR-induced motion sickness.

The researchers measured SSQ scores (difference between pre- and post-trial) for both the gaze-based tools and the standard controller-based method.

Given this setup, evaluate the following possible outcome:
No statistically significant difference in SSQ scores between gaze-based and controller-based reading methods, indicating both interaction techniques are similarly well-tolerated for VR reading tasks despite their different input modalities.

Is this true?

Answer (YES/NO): YES